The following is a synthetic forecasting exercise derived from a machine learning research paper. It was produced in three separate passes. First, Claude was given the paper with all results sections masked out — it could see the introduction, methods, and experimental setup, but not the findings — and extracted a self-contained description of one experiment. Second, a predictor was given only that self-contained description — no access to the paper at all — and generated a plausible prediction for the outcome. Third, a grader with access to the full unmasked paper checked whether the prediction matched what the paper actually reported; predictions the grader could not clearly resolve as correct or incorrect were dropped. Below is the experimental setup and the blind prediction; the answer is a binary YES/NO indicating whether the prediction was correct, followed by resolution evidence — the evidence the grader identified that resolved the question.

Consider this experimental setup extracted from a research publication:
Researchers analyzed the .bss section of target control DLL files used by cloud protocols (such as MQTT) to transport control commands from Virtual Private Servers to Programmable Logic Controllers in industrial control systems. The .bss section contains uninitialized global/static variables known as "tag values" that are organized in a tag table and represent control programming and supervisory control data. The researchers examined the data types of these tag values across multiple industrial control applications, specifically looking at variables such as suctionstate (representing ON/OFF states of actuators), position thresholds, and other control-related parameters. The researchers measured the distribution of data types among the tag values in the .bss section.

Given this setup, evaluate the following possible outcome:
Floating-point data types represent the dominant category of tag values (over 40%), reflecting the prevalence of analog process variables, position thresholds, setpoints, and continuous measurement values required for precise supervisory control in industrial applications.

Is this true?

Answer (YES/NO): NO